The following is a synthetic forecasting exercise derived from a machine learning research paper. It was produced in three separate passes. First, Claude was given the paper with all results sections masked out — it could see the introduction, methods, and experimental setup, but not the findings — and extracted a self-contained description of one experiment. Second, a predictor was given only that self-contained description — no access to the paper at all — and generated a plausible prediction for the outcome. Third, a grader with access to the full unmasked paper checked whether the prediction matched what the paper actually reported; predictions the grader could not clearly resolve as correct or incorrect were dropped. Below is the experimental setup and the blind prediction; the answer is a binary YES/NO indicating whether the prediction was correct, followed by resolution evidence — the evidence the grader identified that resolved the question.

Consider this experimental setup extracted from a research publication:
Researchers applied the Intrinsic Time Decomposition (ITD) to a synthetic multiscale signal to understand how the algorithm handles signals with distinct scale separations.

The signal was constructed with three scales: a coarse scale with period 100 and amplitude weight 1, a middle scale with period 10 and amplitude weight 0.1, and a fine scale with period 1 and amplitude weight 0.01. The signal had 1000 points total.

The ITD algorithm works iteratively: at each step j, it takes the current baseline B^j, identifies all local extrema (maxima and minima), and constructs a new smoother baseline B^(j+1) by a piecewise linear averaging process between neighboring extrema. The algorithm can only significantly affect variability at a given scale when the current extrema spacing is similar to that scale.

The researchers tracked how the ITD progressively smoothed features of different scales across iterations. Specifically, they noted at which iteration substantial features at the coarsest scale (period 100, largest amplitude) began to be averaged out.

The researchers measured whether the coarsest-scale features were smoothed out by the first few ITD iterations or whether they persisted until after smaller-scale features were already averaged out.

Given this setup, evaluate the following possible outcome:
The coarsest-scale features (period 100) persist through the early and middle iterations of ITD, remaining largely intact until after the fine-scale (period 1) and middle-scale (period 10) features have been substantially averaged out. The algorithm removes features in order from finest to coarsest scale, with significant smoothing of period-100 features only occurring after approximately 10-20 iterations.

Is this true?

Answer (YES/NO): NO